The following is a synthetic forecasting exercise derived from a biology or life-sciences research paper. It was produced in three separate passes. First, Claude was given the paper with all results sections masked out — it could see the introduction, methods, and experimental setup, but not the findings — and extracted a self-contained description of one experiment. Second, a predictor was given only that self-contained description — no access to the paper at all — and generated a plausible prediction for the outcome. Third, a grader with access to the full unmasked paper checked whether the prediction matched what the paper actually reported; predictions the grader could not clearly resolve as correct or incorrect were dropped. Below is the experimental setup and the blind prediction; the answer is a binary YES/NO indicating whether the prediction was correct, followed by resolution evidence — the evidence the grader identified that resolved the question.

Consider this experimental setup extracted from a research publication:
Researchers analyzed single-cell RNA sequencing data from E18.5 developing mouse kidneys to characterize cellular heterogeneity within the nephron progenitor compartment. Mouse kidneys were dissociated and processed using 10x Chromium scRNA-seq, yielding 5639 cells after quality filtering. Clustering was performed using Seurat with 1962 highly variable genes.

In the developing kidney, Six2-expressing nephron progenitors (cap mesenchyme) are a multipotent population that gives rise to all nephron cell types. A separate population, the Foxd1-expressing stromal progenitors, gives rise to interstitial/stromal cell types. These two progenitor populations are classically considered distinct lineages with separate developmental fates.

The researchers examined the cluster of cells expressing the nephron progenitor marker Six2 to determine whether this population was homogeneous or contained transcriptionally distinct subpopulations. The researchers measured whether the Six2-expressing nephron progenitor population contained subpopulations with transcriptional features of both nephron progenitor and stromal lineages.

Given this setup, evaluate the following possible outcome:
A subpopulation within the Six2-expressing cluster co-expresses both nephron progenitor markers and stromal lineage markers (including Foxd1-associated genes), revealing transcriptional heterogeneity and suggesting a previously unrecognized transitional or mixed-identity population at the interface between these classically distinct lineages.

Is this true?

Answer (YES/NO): YES